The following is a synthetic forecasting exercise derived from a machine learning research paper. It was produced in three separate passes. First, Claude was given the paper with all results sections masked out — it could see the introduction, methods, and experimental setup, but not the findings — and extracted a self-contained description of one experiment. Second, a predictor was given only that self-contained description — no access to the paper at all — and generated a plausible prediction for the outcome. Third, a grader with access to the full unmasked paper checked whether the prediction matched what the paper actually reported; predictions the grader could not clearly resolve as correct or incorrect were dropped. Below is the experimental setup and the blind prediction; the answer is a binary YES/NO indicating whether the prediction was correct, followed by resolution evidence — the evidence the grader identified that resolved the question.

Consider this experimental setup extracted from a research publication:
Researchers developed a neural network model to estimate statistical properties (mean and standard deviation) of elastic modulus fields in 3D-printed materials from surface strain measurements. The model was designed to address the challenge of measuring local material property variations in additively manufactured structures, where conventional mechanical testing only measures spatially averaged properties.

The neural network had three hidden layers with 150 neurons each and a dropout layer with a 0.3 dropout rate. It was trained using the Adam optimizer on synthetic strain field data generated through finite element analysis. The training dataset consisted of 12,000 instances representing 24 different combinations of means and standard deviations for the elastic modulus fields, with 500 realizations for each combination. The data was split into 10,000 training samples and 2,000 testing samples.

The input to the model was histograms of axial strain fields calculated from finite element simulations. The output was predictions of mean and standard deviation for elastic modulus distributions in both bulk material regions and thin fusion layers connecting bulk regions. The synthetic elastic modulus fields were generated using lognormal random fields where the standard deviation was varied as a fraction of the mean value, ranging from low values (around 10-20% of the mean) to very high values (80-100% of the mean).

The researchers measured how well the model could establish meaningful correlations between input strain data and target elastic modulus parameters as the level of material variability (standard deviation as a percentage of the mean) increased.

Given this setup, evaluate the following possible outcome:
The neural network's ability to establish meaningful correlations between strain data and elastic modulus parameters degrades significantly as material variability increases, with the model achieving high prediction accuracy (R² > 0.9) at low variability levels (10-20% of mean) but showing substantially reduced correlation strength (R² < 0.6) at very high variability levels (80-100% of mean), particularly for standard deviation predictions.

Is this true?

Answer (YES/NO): NO